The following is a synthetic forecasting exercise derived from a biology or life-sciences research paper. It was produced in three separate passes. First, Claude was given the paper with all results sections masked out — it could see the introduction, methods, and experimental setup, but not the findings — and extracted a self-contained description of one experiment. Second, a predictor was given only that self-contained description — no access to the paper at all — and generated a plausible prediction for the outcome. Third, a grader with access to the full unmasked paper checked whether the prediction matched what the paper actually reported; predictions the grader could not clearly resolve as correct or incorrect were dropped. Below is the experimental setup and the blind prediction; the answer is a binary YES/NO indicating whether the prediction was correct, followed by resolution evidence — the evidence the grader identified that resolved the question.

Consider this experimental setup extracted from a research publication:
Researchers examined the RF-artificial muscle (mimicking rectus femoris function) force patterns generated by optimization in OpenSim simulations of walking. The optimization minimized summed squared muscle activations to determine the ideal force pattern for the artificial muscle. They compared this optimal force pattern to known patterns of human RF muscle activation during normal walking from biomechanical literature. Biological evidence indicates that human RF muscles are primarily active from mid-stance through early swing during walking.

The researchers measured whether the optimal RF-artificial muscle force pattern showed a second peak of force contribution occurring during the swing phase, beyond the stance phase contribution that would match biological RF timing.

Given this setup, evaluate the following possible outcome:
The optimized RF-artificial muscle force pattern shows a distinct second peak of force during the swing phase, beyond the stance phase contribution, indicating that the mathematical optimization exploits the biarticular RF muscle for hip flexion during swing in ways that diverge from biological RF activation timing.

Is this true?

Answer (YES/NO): YES